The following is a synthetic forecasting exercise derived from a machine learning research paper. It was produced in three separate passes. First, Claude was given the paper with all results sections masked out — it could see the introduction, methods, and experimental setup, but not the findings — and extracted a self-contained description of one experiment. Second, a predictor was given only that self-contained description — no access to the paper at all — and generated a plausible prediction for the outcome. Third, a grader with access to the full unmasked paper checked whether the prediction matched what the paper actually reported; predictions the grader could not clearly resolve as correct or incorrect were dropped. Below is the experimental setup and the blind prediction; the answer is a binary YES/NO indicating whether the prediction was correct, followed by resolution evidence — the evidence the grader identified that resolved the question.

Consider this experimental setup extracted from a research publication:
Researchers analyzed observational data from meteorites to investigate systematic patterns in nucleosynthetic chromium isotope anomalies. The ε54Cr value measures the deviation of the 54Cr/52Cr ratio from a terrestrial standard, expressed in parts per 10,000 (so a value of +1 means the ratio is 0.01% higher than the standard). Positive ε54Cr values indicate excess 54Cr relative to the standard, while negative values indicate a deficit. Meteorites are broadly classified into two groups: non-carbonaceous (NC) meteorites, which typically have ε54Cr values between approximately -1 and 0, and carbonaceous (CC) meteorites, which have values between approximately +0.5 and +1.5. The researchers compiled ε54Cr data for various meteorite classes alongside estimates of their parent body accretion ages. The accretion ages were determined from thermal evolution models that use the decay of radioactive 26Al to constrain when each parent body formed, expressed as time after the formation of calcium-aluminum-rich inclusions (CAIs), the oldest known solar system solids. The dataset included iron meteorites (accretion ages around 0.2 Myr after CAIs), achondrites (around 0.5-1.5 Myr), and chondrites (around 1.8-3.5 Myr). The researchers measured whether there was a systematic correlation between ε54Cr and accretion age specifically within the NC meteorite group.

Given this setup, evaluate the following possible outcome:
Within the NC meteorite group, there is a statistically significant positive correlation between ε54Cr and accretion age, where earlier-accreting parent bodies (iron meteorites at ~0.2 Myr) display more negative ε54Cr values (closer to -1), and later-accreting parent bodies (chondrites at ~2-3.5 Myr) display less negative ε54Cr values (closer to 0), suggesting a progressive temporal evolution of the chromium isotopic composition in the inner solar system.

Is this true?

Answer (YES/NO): YES